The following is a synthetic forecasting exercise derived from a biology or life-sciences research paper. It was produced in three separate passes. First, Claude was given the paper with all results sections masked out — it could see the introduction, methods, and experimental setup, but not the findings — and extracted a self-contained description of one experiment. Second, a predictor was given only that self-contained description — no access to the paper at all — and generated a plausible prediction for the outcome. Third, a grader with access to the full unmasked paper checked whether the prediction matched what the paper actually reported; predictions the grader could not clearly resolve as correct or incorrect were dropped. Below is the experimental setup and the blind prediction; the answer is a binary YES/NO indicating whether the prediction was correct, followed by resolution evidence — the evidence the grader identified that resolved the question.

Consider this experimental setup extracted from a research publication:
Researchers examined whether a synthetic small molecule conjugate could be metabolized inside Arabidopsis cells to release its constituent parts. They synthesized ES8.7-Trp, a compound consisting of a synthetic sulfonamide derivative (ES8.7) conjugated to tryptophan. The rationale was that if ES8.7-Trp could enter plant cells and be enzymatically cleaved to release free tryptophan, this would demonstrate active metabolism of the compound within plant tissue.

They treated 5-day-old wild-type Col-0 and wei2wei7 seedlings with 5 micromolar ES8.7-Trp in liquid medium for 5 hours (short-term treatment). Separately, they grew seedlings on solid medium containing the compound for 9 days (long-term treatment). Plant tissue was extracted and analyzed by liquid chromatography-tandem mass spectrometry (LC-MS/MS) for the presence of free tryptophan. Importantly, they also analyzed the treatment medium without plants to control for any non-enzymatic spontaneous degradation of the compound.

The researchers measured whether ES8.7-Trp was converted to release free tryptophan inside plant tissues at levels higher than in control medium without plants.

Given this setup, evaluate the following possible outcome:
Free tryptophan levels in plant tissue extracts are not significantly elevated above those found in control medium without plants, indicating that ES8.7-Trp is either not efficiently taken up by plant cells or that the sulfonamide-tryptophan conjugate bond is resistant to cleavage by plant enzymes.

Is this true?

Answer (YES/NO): YES